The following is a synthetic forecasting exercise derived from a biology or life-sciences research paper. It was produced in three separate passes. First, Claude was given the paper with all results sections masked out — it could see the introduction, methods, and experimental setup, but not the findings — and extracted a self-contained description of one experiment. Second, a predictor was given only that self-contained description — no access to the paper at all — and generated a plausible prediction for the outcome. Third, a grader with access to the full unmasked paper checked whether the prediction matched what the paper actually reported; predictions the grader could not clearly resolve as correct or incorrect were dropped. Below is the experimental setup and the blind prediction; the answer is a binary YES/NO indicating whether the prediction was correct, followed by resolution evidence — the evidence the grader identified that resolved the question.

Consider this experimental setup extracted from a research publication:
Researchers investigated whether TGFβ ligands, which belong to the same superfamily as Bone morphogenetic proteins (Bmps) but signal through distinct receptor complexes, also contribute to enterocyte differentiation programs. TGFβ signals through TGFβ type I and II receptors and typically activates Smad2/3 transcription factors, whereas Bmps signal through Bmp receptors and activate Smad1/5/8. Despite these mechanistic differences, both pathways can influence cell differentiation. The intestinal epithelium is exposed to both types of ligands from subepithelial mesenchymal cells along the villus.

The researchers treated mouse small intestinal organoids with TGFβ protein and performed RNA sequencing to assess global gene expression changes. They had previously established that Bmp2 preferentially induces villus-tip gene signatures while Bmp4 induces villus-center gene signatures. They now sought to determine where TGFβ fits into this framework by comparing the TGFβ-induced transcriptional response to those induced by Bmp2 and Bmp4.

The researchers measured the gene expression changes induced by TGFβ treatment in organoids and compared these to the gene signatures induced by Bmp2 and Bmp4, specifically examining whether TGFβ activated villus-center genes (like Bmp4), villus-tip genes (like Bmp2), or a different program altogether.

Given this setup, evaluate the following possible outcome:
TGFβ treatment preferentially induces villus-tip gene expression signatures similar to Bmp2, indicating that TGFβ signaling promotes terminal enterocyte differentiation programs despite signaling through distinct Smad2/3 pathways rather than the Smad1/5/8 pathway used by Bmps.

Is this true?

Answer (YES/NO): YES